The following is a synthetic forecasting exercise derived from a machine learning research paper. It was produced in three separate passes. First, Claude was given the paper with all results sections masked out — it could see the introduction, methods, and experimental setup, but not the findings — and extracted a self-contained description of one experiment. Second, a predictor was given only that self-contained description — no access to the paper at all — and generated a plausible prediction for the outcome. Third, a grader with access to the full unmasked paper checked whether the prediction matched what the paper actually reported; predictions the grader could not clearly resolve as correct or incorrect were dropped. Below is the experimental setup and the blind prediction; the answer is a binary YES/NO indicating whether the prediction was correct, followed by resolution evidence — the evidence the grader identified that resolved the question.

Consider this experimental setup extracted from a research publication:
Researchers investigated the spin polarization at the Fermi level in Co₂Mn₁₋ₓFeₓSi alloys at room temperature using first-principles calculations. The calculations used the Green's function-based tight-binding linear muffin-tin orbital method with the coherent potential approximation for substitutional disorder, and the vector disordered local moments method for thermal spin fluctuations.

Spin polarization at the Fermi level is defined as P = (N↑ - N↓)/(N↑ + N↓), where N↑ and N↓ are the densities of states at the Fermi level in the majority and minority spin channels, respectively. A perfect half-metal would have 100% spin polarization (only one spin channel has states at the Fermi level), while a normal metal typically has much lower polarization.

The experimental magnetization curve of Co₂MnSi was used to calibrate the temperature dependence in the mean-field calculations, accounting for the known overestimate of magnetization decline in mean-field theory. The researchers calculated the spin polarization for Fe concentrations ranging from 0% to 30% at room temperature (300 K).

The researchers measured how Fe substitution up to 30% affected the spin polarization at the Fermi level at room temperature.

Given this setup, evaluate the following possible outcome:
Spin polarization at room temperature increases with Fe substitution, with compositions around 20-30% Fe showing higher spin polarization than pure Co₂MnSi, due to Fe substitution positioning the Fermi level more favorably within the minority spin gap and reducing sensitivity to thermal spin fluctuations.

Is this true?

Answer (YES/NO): YES